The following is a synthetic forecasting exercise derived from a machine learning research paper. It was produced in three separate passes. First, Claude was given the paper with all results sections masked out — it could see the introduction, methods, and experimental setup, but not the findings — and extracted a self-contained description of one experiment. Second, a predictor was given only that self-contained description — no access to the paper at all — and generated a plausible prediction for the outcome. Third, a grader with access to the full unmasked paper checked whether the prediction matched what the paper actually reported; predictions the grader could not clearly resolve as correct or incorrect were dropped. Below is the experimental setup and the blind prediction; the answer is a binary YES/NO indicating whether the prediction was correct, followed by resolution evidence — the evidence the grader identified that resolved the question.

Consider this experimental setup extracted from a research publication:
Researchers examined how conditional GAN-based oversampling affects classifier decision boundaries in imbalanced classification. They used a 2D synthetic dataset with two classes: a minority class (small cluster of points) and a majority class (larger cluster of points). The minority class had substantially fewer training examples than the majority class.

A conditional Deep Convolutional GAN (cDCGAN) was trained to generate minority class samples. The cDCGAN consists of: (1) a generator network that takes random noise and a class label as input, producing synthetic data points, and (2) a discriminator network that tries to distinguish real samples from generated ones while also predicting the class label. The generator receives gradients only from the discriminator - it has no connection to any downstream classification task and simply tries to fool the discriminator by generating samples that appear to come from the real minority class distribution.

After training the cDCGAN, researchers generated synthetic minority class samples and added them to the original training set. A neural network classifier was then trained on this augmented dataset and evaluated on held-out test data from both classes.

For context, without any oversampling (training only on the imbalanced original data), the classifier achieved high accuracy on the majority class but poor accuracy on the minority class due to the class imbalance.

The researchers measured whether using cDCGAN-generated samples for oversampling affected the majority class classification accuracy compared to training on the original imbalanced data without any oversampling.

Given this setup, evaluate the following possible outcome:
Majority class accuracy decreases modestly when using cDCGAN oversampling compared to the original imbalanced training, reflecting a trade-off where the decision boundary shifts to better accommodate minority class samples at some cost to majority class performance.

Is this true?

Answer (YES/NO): YES